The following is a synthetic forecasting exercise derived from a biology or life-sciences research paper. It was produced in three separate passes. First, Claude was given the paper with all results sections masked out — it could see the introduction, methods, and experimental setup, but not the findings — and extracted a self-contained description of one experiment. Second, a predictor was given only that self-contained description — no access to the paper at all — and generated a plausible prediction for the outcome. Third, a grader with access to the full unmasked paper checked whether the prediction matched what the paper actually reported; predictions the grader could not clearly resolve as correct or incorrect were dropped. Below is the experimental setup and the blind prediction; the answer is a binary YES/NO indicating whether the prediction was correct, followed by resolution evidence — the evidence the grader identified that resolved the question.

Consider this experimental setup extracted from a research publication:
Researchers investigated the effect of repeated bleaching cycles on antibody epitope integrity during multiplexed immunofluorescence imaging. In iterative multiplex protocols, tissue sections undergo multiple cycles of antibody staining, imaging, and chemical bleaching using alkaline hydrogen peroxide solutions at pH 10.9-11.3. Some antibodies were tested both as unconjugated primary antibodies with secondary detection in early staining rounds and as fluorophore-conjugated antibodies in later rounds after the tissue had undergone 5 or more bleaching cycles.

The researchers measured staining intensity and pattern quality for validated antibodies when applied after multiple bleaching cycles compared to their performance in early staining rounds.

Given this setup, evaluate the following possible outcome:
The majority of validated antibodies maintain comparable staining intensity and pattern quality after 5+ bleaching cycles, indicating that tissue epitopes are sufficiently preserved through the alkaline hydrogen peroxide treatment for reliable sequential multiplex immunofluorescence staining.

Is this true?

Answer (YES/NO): NO